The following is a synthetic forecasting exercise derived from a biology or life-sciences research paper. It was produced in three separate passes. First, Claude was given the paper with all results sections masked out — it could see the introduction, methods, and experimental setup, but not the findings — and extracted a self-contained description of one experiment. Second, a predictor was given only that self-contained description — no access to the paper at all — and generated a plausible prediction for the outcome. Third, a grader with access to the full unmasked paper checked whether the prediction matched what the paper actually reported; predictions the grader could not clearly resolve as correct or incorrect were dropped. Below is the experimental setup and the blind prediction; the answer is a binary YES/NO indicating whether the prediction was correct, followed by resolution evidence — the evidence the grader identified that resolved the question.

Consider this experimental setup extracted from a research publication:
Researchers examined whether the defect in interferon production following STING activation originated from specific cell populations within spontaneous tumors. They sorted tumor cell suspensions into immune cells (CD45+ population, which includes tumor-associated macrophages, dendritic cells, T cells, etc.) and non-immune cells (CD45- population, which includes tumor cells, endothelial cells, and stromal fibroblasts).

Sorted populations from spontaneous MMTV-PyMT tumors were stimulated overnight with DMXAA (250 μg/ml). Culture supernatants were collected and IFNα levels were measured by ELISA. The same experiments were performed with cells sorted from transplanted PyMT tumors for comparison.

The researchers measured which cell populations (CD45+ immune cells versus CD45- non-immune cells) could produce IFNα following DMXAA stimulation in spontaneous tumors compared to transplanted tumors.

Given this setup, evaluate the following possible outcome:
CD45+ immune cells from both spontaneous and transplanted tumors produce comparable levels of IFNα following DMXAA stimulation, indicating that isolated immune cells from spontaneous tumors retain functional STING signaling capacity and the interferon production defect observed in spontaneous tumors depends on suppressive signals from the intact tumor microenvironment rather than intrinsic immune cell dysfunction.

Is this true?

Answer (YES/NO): NO